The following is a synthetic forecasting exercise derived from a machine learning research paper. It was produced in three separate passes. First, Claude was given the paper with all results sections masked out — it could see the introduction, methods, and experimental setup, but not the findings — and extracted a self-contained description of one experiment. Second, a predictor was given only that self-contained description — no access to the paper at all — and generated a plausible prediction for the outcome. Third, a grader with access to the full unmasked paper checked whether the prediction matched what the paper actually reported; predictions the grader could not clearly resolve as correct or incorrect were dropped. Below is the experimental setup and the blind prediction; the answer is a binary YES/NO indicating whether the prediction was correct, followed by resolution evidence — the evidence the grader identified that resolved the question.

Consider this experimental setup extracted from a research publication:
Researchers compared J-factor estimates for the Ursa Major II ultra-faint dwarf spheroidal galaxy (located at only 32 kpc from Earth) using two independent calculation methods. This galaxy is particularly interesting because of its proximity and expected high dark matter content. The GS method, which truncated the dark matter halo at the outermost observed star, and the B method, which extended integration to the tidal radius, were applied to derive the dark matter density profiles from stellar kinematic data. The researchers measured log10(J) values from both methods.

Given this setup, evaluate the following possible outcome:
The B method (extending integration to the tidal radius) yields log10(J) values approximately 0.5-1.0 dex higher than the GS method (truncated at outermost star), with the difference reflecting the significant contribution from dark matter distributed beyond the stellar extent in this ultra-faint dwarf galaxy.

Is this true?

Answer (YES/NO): NO